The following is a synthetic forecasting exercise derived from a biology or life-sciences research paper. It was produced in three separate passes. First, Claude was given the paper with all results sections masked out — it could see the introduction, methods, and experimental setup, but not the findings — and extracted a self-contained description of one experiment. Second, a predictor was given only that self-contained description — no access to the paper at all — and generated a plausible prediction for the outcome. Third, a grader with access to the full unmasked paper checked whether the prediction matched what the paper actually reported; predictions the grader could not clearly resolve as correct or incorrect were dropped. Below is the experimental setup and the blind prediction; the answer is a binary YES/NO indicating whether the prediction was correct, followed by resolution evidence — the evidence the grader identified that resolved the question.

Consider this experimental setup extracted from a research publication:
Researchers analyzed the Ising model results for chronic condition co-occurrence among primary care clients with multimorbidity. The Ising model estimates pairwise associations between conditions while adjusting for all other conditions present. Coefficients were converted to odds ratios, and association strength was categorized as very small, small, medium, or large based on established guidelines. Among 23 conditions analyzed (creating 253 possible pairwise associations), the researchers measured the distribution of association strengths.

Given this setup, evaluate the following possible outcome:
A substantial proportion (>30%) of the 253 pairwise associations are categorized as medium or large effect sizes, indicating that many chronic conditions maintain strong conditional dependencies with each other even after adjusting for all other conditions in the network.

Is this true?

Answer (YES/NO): NO